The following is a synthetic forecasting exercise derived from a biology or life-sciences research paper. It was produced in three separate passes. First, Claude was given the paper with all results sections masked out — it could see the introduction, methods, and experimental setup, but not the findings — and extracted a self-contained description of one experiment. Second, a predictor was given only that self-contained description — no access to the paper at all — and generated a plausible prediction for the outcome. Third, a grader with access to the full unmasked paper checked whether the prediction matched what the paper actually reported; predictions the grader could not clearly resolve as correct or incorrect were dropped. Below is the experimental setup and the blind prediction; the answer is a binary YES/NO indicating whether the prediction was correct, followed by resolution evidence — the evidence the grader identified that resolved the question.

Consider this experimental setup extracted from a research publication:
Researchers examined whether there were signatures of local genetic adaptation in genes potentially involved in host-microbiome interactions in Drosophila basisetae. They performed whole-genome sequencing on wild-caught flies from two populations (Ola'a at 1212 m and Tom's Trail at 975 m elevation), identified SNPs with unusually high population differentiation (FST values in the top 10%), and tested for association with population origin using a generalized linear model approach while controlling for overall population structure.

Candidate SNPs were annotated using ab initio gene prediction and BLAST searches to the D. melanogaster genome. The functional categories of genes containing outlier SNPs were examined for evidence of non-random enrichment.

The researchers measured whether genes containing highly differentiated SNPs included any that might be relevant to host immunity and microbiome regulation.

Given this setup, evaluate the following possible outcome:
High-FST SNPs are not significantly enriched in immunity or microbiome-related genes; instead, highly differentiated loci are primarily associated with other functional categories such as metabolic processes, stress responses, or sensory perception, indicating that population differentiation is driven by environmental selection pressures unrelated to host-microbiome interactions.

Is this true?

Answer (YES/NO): NO